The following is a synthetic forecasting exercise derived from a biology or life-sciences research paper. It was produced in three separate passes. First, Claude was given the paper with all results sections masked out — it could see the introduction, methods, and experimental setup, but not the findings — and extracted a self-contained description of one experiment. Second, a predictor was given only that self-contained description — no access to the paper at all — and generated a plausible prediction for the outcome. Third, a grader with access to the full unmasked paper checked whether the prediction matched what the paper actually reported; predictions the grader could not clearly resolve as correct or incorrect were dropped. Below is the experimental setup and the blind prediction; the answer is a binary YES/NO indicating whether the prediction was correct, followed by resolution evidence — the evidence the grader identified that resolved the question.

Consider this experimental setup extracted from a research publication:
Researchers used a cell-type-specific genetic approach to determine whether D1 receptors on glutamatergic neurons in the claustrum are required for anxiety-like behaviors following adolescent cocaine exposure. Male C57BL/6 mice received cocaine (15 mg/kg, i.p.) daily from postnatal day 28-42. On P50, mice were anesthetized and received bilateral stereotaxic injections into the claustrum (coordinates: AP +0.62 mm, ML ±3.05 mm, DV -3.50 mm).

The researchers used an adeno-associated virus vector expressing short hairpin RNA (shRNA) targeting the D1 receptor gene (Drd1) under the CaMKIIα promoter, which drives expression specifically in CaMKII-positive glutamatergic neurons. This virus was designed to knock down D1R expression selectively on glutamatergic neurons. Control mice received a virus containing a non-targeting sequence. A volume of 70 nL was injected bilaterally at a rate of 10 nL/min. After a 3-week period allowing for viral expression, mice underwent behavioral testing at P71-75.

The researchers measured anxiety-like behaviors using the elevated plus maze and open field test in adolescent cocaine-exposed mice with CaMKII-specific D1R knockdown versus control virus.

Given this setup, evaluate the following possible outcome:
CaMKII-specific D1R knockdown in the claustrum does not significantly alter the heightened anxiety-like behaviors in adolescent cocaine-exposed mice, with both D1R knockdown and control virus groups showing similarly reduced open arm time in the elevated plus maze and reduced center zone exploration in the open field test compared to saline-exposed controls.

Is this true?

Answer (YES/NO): NO